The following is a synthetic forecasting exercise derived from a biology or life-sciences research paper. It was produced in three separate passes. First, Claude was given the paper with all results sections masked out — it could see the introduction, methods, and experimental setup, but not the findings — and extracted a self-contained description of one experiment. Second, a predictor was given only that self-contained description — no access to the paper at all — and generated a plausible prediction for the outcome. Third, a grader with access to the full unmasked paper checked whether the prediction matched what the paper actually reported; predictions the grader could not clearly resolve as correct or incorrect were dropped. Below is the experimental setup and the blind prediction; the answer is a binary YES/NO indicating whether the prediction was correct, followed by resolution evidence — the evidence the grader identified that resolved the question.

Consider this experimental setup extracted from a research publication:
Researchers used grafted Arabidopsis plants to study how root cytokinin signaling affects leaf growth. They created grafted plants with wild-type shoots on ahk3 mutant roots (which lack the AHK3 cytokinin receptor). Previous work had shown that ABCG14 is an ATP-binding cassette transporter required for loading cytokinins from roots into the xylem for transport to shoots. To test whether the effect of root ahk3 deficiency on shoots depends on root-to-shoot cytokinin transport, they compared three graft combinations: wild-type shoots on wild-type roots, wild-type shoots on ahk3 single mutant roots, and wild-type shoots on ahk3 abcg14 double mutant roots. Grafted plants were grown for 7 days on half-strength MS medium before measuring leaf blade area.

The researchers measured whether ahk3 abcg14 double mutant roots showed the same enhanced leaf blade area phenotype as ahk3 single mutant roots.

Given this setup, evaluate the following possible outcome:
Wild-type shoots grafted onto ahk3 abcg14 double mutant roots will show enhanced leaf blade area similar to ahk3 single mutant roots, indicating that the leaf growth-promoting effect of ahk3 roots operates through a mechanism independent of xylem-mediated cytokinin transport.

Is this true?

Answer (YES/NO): NO